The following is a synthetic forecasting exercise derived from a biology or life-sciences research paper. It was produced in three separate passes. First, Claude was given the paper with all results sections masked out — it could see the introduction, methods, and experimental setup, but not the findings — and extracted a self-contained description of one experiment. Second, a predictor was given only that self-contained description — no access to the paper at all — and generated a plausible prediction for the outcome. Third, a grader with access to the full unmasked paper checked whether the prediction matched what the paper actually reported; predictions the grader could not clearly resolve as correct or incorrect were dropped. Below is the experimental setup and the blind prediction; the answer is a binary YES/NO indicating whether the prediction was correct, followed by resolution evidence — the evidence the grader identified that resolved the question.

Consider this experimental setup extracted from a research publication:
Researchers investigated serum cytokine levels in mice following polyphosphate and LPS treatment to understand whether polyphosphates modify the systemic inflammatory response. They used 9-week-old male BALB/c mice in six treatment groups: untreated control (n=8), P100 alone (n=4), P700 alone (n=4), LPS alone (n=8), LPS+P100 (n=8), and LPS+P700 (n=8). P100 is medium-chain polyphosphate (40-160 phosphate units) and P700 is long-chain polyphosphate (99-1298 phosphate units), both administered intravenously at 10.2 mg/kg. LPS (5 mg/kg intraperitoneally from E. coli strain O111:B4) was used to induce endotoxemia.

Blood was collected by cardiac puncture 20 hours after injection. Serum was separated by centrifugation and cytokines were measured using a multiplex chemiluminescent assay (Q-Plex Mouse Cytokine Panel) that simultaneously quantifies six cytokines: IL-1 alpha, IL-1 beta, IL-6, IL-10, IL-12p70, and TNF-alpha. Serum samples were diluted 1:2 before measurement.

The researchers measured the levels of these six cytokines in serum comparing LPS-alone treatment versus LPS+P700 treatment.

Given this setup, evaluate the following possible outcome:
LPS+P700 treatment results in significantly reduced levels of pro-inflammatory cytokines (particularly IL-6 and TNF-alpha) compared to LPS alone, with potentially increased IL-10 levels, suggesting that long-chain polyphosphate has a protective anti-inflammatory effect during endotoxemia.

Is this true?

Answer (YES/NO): NO